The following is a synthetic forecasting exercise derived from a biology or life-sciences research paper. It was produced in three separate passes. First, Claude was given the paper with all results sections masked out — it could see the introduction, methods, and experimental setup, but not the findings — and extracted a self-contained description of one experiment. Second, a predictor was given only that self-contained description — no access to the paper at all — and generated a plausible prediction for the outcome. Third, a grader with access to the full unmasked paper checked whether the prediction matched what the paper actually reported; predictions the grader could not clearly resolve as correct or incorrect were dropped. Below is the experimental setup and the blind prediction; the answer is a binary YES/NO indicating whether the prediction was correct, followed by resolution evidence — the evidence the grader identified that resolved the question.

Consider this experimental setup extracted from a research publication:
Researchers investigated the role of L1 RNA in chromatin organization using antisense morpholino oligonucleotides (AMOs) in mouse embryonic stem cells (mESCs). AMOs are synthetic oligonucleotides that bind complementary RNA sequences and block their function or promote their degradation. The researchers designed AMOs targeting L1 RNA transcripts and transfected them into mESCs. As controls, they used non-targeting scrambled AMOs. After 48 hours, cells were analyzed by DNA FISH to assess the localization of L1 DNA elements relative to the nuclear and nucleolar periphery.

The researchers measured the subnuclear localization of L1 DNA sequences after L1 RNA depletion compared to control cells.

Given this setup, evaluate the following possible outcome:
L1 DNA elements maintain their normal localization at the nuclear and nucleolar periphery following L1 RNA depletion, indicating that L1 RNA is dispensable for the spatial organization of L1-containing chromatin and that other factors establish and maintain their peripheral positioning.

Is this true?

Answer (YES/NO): NO